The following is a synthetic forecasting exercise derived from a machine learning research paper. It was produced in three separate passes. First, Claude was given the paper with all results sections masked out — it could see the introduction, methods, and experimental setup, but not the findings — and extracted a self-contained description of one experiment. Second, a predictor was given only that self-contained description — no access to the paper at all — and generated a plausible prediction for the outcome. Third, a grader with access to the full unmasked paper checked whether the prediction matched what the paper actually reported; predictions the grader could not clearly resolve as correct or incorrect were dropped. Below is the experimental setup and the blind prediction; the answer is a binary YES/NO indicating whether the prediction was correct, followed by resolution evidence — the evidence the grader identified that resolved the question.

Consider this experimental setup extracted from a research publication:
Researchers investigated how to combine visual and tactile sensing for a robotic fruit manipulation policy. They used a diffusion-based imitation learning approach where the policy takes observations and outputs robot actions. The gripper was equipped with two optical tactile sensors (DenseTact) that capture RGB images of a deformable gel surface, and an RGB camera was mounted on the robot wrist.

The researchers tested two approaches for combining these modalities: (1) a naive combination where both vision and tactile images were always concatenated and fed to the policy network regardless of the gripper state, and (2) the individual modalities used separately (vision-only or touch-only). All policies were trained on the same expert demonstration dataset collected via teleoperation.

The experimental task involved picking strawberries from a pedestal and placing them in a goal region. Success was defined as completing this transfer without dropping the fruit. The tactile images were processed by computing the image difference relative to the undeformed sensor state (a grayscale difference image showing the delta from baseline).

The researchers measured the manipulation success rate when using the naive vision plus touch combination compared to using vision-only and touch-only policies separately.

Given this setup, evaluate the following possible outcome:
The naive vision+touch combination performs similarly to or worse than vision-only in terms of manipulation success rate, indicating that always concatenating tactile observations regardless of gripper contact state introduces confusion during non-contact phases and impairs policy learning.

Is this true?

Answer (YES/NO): YES